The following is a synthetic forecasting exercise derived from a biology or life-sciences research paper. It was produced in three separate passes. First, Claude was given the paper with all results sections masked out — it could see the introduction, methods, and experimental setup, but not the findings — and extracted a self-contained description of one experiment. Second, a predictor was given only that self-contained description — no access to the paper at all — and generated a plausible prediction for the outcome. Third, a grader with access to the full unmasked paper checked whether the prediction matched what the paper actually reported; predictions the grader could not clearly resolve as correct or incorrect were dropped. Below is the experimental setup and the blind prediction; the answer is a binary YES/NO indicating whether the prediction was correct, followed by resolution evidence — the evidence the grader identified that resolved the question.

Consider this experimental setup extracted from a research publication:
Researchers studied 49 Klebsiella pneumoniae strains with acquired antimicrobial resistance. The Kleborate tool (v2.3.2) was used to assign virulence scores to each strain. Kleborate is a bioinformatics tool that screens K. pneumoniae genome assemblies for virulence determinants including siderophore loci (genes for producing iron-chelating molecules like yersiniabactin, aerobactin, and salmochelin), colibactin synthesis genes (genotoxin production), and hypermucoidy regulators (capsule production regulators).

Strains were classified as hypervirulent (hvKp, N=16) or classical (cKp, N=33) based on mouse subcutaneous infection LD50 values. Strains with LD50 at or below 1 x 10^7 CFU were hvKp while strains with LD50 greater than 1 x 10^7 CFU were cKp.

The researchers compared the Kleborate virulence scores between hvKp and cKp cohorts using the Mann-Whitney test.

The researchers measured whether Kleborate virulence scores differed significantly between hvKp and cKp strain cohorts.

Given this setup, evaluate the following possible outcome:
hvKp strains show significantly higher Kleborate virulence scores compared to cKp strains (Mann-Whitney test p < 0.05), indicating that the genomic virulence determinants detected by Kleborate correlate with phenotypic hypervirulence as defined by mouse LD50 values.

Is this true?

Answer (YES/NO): YES